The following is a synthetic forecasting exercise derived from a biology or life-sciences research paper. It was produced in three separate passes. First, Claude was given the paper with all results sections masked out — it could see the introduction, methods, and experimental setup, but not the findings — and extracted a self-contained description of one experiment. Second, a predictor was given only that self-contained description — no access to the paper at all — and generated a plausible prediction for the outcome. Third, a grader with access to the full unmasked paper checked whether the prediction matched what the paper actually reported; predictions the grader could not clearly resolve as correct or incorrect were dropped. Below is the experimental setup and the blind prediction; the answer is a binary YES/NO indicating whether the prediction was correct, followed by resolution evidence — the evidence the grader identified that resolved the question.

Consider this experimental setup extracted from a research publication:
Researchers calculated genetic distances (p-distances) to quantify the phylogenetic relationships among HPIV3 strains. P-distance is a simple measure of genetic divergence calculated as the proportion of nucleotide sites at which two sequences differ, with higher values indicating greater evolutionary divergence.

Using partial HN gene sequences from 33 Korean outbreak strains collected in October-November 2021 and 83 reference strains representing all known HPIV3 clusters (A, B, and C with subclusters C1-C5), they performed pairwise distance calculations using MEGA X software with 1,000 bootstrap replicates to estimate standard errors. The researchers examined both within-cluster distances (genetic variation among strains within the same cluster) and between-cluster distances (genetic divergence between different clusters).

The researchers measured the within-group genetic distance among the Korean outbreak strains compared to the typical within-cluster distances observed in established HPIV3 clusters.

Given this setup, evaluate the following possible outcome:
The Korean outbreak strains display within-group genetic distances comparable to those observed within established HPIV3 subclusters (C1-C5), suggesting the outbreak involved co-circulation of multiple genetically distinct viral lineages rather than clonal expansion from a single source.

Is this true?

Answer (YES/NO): NO